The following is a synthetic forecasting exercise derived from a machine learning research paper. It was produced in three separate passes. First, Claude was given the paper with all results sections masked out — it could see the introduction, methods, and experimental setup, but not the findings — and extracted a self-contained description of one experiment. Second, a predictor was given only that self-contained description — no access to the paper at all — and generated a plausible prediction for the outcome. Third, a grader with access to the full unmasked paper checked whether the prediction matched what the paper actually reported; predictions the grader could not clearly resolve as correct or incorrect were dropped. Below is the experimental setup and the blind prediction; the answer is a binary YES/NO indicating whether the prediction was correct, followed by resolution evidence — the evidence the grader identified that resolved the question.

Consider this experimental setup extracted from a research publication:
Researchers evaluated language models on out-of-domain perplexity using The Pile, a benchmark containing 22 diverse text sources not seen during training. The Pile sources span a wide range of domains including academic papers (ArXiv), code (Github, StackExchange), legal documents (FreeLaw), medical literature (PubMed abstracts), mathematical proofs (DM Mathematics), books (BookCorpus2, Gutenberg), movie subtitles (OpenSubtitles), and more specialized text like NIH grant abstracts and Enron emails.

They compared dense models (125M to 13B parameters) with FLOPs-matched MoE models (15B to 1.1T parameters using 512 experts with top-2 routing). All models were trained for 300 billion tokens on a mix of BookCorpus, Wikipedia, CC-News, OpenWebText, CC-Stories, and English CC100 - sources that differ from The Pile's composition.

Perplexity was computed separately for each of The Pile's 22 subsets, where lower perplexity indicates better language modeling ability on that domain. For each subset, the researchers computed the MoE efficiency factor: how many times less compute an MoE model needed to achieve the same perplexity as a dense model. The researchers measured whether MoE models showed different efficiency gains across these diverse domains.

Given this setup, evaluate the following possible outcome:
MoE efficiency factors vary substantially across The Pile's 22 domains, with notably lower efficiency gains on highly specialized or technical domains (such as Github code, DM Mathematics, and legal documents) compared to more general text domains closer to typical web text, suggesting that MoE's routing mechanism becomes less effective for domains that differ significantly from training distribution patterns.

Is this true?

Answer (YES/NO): YES